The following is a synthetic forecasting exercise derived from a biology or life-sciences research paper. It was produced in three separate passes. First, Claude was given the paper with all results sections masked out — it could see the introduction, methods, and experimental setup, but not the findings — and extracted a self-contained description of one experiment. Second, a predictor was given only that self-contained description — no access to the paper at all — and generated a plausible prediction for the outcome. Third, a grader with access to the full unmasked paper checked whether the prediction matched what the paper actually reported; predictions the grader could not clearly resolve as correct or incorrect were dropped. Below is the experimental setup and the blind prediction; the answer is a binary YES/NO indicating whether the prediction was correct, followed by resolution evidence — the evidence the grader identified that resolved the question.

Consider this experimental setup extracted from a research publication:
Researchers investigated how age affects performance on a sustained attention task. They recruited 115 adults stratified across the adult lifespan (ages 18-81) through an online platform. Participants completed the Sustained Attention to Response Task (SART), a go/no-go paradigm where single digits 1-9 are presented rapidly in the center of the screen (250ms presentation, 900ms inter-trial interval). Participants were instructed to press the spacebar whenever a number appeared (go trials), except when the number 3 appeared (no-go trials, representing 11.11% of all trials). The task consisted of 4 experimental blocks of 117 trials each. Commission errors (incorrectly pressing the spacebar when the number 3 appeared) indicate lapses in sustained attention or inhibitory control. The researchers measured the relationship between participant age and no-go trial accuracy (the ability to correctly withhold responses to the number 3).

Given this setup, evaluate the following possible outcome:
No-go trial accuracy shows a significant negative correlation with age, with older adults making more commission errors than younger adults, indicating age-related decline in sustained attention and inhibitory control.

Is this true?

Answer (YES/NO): NO